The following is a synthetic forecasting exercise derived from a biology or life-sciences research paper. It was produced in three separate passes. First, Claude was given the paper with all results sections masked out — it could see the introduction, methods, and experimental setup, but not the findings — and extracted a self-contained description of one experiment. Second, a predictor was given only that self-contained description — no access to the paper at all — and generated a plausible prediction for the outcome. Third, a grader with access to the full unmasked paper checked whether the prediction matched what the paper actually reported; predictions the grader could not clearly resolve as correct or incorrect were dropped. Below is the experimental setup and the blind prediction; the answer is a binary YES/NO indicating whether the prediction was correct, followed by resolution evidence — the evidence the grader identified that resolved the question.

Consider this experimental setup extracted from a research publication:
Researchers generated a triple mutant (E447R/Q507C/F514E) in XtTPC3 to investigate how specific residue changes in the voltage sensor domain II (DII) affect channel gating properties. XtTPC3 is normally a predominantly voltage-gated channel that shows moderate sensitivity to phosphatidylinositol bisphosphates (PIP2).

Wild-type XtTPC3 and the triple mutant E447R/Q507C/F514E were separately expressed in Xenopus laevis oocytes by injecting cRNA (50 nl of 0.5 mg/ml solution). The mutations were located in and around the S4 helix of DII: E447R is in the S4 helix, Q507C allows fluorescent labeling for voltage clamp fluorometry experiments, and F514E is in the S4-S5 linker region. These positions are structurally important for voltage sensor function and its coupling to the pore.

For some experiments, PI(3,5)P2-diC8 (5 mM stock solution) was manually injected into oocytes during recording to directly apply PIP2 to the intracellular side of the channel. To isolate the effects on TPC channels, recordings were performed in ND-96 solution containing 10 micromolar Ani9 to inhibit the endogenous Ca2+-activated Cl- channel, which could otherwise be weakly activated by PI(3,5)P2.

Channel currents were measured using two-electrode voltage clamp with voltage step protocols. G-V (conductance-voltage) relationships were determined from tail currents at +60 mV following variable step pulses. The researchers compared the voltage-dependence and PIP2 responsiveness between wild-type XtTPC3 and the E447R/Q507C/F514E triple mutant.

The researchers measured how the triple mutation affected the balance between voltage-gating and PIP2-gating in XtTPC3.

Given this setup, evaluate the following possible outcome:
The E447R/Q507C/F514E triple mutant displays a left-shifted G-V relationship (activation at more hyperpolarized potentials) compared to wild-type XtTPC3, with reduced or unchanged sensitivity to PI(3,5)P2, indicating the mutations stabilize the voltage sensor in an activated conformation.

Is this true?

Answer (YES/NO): NO